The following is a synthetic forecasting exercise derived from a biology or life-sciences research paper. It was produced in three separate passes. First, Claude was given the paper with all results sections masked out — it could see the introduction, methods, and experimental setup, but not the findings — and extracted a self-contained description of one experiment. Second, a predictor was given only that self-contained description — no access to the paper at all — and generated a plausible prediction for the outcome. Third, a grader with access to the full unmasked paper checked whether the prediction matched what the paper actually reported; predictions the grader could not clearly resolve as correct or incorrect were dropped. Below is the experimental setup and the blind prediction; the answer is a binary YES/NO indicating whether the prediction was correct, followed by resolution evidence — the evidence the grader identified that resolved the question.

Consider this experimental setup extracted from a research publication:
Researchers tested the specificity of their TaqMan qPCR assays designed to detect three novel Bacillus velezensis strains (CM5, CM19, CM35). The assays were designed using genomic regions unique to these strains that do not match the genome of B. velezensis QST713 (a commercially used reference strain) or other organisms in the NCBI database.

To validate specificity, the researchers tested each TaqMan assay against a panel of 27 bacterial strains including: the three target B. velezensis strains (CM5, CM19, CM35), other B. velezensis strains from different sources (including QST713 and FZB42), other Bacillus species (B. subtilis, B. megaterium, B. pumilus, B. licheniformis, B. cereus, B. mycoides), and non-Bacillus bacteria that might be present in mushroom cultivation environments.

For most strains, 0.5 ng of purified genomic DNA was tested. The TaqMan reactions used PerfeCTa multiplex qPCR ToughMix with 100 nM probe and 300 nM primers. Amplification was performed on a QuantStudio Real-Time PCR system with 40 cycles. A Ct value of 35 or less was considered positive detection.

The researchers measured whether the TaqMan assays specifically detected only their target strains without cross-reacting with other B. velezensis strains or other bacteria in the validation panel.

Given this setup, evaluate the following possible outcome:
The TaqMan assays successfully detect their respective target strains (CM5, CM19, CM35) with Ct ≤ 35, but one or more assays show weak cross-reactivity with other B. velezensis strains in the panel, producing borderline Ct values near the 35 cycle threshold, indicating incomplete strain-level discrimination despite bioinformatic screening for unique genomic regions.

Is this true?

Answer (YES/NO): NO